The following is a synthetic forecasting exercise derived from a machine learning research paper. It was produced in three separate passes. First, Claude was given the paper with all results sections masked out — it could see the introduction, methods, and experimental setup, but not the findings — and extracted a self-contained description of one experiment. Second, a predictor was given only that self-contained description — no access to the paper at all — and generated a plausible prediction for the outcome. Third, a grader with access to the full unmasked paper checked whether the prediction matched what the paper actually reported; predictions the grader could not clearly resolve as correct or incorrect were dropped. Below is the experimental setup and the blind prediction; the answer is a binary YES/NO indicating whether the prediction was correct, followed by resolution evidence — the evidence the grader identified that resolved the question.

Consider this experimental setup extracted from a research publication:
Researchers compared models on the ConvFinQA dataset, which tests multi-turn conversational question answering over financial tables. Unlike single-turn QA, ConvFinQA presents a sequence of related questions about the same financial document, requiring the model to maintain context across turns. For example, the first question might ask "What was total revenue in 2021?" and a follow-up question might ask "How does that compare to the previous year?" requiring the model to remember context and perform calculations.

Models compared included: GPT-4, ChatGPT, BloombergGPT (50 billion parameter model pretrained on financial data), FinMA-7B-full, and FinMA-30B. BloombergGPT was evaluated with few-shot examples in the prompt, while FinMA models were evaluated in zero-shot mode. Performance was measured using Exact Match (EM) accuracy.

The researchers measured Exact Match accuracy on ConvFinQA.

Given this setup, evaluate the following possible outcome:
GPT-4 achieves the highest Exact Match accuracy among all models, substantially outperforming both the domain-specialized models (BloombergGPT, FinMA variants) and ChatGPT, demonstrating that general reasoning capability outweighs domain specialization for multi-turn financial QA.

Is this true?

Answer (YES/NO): YES